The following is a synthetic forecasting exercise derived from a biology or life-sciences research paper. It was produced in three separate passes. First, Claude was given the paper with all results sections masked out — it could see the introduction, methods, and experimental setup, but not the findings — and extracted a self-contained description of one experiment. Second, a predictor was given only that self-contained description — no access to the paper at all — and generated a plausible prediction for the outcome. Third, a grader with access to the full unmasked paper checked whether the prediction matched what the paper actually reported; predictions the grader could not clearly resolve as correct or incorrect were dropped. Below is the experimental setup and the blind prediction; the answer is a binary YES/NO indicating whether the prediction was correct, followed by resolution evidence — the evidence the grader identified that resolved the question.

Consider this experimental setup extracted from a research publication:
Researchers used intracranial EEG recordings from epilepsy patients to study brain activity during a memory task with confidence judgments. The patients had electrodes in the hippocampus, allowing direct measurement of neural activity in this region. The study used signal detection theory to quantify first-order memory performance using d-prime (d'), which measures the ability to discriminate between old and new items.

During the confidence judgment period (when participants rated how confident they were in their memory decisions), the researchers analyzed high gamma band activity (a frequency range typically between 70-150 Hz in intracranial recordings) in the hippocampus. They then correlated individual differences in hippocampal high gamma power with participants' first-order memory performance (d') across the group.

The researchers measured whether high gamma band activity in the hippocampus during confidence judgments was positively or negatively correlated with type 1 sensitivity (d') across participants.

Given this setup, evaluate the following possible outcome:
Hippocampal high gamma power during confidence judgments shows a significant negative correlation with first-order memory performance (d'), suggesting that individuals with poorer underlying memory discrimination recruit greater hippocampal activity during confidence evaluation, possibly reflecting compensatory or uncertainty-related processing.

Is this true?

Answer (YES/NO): YES